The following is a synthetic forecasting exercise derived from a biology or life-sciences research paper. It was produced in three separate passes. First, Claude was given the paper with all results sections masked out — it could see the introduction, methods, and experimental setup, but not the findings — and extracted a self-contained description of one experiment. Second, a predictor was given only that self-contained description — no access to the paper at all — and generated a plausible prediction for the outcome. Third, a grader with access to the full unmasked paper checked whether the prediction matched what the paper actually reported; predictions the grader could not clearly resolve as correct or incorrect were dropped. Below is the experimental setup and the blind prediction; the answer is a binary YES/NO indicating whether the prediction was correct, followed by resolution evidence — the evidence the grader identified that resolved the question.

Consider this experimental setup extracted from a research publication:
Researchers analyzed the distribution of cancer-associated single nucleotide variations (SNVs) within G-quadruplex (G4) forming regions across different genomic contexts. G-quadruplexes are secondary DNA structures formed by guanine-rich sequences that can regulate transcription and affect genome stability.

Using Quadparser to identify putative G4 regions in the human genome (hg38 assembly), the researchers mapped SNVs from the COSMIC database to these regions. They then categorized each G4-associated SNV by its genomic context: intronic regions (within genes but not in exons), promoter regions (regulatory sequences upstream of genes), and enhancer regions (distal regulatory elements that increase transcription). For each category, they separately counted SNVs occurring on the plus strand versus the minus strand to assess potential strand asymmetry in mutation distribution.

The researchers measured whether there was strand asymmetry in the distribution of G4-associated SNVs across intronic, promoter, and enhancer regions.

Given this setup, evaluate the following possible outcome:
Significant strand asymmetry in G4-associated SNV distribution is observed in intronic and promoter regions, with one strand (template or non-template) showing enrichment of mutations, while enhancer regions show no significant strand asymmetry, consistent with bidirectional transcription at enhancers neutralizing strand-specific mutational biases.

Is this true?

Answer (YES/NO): NO